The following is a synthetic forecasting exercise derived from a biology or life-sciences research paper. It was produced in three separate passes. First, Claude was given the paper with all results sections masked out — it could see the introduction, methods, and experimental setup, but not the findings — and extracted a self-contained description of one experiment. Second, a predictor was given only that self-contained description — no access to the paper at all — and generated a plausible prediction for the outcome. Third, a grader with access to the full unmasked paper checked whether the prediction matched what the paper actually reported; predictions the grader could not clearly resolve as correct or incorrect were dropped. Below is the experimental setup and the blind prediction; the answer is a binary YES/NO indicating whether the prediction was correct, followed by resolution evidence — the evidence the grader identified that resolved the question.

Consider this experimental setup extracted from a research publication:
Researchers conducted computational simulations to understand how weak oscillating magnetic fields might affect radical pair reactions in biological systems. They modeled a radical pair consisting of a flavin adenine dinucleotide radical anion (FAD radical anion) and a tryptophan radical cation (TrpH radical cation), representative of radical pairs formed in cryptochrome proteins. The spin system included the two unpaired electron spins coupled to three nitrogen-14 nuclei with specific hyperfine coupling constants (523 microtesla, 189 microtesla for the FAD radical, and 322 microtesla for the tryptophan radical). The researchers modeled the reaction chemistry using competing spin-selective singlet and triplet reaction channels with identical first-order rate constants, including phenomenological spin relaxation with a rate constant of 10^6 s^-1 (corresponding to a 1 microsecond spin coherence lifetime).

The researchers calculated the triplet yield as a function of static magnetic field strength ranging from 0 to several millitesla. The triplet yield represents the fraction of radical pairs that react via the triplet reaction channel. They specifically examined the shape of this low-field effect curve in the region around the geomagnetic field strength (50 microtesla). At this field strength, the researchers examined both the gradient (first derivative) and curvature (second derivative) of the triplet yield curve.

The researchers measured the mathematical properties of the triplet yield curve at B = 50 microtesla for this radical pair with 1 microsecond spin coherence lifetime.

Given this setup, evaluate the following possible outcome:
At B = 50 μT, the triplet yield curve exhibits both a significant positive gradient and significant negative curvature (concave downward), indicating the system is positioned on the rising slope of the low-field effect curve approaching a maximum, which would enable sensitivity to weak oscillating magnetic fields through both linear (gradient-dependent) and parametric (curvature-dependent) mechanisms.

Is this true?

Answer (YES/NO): YES